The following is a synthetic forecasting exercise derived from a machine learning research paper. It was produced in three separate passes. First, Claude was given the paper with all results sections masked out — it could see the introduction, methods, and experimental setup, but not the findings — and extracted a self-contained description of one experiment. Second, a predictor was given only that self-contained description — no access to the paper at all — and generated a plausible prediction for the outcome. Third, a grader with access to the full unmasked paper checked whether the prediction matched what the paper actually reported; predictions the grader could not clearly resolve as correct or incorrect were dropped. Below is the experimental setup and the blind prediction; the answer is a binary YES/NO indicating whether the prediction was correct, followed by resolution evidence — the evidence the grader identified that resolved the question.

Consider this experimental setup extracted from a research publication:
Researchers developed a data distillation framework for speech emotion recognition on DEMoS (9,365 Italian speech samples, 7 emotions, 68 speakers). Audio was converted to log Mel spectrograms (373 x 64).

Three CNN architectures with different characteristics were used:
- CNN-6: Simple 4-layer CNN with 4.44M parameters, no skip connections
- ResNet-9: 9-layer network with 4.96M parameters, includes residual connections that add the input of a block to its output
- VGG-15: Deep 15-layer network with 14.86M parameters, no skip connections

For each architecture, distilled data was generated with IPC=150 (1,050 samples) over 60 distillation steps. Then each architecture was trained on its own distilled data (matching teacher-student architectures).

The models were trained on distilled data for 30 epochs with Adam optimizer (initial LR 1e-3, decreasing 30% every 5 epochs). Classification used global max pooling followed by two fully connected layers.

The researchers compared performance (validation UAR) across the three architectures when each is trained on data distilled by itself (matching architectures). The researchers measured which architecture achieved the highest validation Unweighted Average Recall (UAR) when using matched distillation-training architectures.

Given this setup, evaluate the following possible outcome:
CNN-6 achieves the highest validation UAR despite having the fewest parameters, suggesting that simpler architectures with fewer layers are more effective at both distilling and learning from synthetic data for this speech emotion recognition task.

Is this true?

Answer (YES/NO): NO